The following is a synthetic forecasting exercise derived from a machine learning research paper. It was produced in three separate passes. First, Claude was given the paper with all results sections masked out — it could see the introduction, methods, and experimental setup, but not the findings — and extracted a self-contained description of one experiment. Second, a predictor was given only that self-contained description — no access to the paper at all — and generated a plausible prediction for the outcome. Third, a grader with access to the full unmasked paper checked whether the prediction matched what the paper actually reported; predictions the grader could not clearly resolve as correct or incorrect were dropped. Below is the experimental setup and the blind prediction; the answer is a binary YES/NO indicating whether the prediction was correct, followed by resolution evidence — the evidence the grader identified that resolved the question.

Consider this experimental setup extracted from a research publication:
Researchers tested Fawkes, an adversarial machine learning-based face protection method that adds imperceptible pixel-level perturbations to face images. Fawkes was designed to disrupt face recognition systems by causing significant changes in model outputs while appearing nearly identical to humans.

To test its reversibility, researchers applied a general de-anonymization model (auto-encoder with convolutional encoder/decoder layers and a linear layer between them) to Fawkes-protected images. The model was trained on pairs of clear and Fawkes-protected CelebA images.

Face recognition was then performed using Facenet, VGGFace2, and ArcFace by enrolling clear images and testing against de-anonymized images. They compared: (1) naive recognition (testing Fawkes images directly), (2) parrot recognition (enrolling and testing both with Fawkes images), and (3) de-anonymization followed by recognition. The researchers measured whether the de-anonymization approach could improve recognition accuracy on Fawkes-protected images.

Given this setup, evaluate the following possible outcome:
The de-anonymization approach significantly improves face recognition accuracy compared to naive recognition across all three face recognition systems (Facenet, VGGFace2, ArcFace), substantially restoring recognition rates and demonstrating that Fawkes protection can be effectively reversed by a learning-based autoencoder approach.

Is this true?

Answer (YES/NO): YES